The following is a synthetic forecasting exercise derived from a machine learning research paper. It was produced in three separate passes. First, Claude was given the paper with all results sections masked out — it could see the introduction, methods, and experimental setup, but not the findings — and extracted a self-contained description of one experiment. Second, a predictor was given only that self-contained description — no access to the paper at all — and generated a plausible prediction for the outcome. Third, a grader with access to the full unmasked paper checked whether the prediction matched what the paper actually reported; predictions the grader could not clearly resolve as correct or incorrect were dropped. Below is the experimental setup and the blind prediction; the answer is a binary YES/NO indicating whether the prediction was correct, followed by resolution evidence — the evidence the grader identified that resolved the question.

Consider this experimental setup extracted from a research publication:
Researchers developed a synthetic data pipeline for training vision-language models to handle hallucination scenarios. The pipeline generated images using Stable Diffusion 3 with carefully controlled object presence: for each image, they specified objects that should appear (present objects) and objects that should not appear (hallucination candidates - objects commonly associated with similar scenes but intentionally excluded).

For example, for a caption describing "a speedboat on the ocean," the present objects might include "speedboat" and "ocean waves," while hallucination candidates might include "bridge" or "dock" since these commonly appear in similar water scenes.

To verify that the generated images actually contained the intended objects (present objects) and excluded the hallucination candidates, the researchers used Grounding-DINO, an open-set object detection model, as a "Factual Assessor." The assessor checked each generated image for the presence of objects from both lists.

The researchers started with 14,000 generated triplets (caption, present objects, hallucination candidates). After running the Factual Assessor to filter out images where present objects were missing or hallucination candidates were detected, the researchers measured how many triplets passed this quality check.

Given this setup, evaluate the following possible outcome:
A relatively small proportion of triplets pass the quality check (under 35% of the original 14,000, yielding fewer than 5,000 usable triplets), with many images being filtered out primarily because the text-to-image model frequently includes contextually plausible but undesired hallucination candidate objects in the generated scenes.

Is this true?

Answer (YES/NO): NO